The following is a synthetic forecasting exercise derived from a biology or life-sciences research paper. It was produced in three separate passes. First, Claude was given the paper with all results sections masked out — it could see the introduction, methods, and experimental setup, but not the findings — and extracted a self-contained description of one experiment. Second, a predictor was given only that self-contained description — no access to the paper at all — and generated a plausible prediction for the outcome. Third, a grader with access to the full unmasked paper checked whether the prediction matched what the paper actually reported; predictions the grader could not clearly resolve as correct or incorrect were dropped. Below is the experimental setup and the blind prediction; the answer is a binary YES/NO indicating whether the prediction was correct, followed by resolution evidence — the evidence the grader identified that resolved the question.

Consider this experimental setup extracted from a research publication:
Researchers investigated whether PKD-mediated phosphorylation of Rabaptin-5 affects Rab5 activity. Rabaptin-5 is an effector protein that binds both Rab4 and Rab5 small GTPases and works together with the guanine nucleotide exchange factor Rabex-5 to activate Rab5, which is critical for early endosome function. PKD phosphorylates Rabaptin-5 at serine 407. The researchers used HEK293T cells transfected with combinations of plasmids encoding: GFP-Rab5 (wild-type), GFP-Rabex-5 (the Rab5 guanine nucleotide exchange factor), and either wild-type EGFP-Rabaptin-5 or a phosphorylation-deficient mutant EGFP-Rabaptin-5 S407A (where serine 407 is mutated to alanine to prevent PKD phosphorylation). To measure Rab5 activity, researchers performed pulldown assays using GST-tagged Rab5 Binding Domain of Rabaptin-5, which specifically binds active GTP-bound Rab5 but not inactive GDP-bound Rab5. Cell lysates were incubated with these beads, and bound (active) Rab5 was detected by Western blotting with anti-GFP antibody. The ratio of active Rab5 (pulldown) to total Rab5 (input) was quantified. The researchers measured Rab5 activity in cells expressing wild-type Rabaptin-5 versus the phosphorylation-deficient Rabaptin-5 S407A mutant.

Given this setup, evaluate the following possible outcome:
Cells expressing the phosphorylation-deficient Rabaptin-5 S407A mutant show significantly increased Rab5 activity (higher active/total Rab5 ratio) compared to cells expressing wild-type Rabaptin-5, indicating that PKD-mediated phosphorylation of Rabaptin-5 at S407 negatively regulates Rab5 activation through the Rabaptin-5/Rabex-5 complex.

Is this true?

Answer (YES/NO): NO